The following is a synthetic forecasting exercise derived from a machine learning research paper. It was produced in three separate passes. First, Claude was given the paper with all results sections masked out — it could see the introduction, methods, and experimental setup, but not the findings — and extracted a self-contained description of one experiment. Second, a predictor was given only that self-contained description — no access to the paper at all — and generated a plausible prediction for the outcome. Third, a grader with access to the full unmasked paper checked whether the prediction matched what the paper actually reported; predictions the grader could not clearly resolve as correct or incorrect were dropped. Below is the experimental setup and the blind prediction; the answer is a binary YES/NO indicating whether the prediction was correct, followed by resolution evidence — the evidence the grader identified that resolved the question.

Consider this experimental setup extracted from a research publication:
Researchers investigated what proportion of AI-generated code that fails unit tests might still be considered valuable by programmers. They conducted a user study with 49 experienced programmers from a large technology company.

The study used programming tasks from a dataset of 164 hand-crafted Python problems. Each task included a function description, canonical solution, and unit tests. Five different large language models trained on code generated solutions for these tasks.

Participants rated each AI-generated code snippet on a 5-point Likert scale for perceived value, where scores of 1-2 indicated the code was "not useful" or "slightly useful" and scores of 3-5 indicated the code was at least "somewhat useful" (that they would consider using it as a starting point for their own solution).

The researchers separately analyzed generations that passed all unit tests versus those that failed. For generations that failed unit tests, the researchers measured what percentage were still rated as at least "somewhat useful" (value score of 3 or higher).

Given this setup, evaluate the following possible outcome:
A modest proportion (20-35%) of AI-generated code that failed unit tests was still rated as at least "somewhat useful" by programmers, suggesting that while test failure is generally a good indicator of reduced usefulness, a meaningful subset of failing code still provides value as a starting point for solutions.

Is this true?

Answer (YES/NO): NO